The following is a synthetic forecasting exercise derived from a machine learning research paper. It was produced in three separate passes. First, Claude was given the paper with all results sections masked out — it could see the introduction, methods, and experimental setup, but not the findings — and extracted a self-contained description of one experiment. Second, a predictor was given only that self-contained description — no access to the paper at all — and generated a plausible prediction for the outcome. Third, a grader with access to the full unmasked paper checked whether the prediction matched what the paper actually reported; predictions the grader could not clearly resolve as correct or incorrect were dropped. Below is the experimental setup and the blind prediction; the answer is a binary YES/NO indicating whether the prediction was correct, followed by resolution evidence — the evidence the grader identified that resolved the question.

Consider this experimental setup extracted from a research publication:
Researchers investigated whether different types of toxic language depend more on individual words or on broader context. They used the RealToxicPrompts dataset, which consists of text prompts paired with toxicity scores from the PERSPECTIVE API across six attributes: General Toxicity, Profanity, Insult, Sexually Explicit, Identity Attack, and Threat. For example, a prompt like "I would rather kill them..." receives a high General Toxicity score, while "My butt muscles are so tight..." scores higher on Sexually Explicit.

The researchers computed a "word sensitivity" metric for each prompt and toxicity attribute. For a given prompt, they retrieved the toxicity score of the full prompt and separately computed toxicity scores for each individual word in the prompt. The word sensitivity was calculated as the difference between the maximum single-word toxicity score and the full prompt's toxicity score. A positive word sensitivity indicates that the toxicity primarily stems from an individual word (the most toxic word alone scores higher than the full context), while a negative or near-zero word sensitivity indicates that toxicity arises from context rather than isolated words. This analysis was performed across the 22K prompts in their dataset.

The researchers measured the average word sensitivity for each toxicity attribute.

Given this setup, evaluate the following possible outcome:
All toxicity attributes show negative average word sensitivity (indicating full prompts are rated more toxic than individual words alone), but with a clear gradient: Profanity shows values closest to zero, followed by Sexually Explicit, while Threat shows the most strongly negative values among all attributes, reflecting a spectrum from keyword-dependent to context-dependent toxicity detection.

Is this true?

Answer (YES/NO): NO